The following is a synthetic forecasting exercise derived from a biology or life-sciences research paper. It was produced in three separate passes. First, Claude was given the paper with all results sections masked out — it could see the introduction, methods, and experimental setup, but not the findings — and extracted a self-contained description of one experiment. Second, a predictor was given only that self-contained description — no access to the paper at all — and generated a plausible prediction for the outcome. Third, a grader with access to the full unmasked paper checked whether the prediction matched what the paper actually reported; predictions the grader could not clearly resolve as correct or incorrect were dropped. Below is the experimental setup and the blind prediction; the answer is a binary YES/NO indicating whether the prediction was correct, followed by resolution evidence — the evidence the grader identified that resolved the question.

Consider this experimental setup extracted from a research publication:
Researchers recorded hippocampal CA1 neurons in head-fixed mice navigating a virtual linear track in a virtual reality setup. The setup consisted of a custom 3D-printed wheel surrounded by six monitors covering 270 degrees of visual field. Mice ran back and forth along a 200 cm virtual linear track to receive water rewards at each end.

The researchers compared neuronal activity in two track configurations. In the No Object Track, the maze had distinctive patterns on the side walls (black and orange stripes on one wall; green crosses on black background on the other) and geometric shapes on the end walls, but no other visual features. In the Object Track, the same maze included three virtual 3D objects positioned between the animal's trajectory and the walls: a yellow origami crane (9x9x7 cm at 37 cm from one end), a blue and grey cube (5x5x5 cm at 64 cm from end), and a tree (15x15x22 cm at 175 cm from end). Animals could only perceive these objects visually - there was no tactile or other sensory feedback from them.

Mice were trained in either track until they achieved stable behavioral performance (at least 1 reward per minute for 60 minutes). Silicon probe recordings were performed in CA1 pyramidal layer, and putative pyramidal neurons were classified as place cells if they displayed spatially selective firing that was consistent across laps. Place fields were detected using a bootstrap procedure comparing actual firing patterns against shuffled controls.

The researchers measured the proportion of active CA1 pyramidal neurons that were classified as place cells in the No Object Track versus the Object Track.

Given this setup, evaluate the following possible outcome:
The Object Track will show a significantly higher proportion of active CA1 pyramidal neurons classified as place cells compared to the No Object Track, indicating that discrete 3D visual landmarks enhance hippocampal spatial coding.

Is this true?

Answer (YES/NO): YES